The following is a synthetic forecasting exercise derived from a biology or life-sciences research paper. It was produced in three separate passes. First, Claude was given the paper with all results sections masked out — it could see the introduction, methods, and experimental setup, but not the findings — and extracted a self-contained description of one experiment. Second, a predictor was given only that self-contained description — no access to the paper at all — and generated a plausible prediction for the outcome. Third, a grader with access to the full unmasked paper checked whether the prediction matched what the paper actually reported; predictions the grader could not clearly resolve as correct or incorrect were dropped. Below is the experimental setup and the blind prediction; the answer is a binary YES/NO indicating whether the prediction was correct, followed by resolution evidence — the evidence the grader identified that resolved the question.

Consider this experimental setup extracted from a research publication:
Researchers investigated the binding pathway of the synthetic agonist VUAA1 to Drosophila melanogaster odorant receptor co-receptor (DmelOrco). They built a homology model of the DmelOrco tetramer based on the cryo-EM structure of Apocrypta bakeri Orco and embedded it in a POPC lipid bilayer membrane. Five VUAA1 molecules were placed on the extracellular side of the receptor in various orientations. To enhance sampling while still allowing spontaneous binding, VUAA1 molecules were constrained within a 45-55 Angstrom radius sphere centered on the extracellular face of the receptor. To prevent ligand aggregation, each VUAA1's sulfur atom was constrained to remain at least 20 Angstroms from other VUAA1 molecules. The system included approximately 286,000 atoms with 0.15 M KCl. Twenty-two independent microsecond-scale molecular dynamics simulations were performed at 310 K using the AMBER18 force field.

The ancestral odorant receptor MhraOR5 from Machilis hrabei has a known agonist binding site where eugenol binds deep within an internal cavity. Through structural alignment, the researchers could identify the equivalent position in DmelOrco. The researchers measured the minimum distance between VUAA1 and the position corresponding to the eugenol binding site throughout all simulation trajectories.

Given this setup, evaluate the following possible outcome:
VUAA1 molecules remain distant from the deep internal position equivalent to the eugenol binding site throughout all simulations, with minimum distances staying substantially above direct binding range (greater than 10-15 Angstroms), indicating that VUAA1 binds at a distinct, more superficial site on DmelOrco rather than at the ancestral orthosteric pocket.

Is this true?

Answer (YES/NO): NO